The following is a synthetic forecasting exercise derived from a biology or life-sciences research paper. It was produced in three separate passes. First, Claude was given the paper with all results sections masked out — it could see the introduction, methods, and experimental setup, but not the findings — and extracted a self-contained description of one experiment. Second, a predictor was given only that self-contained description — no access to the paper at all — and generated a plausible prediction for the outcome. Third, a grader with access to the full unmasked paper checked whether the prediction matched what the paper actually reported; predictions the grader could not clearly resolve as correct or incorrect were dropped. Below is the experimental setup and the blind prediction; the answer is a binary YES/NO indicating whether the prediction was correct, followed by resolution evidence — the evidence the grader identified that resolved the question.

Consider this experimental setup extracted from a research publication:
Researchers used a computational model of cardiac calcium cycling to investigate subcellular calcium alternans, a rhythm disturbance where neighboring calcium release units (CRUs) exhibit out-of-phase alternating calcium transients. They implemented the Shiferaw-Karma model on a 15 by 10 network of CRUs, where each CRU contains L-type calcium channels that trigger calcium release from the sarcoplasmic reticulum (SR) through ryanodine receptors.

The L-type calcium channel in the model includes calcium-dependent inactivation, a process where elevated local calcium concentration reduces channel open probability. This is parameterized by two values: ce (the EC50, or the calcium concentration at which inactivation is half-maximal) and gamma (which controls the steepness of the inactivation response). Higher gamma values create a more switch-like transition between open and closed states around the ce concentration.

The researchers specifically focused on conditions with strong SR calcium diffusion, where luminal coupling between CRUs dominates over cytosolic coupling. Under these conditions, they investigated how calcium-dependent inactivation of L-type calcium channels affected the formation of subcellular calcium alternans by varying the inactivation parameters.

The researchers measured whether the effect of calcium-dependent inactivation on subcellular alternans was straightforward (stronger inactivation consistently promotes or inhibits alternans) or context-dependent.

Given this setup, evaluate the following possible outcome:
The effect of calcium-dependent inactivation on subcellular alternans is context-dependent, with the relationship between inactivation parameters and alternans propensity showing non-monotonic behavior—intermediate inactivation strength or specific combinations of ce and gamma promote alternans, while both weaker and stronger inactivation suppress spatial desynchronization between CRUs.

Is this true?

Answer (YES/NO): NO